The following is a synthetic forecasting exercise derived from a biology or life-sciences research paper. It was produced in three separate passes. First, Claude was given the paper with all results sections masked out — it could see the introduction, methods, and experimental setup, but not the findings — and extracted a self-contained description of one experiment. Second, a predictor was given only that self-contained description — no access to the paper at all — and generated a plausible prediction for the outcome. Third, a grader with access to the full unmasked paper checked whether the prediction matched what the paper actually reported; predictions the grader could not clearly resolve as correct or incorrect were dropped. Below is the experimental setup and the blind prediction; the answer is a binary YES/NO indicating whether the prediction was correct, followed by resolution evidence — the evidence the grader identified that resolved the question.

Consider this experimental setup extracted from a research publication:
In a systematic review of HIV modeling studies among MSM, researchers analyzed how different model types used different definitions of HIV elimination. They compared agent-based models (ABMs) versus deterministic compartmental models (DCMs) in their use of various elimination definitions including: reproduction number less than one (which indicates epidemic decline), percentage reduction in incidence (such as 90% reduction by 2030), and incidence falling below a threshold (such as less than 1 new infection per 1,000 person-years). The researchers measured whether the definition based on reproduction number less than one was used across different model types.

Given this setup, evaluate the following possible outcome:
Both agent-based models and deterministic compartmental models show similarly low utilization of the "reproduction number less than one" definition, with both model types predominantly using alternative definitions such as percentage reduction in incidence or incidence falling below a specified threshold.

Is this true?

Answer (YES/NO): NO